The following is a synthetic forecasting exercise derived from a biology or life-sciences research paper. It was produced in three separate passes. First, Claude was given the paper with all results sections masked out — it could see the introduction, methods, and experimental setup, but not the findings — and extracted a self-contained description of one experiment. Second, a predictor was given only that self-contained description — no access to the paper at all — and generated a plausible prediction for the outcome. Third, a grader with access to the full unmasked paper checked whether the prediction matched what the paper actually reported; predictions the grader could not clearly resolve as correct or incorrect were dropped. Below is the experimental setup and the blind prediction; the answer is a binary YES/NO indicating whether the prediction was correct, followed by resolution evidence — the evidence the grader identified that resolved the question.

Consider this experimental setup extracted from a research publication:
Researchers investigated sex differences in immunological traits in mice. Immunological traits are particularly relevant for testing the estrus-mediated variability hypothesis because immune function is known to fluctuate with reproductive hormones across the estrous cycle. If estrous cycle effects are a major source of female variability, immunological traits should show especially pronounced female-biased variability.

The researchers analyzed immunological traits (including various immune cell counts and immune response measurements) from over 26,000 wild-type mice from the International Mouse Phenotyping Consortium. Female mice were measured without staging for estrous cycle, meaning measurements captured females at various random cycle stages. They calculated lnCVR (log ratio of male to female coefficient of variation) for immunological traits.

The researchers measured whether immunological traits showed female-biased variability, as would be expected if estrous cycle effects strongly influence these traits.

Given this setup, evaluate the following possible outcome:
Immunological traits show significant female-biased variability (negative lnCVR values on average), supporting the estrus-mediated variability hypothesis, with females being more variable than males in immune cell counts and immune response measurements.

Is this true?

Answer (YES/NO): YES